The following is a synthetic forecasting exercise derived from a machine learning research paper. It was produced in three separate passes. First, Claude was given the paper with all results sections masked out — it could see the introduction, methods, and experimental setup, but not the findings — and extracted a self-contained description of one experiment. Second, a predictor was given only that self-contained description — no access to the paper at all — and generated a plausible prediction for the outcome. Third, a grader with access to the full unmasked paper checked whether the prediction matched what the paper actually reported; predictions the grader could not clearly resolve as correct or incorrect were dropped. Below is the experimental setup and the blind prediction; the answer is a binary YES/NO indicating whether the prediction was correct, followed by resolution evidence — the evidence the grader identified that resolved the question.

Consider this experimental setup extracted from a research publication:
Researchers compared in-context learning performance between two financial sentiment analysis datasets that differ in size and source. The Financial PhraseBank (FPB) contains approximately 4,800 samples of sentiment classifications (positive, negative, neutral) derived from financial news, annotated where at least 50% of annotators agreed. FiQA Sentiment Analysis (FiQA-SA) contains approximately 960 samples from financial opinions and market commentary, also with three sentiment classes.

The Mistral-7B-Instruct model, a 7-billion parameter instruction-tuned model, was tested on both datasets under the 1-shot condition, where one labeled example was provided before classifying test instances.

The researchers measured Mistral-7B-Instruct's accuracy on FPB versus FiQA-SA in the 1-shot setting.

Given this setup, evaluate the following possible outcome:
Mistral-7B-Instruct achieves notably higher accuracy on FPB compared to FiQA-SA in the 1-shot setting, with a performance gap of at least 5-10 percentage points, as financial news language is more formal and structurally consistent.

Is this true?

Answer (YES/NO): YES